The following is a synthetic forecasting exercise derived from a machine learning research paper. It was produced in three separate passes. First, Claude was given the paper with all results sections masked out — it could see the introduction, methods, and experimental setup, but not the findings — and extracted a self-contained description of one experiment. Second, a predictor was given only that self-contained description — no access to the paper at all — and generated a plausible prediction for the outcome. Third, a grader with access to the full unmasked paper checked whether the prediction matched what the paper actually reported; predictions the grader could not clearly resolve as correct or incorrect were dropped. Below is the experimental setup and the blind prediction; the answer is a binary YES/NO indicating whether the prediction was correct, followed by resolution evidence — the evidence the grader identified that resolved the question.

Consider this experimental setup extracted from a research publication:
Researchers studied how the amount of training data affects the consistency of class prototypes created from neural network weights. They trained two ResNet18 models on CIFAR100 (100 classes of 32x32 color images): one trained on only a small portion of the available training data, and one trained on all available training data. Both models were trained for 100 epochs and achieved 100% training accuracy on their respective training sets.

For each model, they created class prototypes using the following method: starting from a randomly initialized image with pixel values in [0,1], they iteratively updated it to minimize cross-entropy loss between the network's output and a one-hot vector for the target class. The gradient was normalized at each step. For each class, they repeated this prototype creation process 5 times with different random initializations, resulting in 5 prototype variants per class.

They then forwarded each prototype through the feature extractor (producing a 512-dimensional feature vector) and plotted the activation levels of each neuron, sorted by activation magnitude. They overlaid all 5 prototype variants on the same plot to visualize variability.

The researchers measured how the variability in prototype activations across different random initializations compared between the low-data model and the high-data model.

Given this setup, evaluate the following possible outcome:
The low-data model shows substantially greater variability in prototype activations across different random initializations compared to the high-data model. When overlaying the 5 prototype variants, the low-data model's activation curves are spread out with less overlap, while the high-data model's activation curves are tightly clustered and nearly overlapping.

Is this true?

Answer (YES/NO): YES